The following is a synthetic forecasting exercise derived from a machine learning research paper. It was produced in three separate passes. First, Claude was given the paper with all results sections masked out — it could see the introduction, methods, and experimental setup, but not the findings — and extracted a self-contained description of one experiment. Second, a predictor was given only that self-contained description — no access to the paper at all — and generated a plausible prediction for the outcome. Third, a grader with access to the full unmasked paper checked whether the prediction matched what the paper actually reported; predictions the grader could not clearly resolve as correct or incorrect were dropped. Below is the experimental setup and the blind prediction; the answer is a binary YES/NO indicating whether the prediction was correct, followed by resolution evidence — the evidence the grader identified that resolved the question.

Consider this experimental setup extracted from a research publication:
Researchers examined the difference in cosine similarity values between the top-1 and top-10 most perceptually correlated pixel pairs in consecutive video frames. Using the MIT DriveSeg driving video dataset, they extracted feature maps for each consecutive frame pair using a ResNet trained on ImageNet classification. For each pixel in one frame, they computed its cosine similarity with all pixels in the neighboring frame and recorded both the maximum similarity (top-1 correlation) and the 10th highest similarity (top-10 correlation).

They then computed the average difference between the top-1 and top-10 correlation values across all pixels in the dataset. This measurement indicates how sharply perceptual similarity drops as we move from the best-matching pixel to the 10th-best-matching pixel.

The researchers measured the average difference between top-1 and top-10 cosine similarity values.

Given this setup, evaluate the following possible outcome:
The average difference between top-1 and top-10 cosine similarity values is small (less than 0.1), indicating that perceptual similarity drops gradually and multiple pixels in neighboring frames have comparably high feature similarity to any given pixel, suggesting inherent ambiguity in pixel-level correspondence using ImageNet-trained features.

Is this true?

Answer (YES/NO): YES